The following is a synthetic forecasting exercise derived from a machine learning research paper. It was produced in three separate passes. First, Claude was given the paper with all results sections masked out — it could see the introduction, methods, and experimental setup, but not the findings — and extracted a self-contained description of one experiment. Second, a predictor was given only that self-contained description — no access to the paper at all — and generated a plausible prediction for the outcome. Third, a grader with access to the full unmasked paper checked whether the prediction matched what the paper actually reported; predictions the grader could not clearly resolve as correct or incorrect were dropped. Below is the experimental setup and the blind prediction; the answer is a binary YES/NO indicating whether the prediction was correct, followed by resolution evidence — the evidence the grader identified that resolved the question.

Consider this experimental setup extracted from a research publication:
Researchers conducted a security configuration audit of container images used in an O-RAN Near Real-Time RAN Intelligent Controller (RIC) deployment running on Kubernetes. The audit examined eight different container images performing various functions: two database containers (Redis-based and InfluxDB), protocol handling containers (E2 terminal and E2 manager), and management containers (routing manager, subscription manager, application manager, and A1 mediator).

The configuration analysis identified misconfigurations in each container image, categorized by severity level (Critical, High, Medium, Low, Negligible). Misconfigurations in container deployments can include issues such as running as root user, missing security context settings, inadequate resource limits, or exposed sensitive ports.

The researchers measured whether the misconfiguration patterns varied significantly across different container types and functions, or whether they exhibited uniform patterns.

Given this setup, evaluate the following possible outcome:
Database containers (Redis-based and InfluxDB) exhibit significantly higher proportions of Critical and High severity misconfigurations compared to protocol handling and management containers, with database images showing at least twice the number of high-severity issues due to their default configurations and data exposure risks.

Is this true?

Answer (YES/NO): NO